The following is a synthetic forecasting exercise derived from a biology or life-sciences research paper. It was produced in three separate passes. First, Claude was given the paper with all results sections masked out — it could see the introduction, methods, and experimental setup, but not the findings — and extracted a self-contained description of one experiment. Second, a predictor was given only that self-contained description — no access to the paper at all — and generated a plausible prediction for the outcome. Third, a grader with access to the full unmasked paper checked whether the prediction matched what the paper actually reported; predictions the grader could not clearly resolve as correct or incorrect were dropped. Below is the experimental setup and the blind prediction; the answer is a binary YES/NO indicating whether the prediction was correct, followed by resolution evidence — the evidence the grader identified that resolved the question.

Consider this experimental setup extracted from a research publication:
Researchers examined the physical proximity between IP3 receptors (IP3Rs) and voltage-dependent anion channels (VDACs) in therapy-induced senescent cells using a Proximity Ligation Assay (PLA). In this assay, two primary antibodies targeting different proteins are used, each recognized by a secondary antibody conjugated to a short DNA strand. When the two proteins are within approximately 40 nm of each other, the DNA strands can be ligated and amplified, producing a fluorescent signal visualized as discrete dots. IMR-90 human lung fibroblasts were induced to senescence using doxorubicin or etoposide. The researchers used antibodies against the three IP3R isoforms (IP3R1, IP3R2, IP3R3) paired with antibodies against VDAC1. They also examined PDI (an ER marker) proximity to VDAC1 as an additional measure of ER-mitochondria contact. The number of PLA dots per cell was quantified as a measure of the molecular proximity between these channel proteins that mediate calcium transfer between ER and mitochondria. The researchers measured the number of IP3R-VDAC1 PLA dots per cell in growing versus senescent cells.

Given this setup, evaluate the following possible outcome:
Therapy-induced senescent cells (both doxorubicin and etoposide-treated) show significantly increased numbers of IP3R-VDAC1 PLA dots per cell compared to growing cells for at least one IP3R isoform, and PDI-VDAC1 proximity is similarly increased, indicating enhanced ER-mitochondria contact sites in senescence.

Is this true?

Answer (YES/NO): NO